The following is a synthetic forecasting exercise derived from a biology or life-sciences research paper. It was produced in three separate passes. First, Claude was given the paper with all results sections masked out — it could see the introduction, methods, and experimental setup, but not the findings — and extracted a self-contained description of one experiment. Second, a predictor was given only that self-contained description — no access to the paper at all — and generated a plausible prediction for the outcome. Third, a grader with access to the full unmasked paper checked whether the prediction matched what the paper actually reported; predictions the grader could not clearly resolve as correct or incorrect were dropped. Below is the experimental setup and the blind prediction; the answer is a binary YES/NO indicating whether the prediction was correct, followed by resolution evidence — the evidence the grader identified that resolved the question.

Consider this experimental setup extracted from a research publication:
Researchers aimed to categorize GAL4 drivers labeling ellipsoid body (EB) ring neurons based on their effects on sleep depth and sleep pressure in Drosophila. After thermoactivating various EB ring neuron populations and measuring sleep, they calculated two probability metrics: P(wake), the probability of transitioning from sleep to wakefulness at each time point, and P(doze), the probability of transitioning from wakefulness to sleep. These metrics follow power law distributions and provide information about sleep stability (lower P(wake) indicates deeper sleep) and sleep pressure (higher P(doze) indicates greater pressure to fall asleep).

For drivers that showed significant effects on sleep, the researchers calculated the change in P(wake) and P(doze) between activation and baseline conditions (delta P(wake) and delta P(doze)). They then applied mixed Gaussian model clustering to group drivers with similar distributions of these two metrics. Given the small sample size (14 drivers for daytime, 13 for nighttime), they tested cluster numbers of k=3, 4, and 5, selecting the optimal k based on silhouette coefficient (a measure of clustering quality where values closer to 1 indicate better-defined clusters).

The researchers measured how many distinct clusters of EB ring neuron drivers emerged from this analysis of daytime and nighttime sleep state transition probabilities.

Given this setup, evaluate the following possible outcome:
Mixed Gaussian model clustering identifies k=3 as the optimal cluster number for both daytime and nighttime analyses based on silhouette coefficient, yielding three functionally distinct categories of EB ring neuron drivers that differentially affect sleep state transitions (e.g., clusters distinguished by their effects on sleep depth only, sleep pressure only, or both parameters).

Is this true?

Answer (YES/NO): NO